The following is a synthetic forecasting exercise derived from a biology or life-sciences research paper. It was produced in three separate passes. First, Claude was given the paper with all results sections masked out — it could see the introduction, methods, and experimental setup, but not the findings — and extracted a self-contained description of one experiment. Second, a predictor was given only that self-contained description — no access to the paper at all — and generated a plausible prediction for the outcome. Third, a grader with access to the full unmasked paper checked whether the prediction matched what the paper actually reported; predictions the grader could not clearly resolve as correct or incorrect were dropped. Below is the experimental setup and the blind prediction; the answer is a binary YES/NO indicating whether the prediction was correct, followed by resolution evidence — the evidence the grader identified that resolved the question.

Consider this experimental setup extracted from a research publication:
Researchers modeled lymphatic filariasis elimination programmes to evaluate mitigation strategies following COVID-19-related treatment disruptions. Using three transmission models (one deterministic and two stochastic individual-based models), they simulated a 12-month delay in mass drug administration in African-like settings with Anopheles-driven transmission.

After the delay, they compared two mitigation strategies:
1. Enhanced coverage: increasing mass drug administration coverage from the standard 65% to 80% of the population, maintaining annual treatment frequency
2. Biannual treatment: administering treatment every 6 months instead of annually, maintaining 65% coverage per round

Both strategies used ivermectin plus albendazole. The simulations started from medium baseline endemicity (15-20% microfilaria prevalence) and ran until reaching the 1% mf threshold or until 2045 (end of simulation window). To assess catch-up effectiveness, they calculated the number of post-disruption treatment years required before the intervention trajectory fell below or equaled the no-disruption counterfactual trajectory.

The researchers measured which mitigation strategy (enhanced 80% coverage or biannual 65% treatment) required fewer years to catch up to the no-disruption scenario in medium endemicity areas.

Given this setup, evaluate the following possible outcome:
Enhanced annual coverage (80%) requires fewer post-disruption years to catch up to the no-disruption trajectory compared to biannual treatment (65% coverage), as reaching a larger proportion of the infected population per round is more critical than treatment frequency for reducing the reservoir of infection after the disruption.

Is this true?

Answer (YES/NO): NO